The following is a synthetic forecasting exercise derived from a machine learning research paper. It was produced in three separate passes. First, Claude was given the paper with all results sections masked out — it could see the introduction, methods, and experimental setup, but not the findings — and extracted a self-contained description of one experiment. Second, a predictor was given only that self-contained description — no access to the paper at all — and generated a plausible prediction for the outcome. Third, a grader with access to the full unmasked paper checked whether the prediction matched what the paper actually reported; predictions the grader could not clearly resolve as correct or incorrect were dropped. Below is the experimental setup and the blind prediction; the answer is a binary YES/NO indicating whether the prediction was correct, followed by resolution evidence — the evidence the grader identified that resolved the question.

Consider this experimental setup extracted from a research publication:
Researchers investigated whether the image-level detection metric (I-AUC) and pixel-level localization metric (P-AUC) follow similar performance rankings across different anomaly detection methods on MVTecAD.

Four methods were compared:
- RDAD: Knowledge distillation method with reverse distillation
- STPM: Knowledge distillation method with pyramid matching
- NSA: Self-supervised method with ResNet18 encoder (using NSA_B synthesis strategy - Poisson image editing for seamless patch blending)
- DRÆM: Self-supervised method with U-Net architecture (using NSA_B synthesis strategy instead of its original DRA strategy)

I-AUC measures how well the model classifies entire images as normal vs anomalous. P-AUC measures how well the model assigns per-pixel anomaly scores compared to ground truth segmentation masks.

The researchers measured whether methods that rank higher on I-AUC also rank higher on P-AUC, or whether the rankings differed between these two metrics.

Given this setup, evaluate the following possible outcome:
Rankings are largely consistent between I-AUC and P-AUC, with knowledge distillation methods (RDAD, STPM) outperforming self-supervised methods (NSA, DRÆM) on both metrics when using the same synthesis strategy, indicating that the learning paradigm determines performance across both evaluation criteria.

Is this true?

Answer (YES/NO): NO